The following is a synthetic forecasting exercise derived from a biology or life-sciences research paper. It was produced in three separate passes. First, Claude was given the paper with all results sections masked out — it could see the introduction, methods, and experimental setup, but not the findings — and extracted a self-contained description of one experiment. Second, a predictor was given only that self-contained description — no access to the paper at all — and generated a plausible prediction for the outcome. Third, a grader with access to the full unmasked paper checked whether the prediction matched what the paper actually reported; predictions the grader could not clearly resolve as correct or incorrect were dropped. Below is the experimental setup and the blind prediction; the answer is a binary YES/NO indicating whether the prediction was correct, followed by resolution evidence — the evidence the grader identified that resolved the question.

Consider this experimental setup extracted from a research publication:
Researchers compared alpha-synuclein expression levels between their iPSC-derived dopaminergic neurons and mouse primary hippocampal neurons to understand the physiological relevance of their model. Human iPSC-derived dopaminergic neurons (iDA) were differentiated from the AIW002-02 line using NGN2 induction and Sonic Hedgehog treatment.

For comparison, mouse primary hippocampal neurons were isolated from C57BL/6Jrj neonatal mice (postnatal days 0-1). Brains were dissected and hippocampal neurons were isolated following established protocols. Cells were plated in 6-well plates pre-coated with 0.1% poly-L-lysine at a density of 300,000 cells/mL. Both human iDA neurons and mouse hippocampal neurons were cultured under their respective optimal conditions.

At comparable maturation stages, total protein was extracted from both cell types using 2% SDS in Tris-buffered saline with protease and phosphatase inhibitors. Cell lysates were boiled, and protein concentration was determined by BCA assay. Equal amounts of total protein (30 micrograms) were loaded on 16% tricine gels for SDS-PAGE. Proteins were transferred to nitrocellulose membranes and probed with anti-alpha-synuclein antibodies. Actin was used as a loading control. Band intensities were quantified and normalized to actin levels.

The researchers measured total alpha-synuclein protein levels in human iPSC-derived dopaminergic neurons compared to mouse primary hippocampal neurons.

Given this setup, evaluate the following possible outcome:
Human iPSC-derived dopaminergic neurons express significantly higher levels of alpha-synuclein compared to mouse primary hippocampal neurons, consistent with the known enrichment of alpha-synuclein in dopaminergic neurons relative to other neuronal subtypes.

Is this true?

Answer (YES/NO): NO